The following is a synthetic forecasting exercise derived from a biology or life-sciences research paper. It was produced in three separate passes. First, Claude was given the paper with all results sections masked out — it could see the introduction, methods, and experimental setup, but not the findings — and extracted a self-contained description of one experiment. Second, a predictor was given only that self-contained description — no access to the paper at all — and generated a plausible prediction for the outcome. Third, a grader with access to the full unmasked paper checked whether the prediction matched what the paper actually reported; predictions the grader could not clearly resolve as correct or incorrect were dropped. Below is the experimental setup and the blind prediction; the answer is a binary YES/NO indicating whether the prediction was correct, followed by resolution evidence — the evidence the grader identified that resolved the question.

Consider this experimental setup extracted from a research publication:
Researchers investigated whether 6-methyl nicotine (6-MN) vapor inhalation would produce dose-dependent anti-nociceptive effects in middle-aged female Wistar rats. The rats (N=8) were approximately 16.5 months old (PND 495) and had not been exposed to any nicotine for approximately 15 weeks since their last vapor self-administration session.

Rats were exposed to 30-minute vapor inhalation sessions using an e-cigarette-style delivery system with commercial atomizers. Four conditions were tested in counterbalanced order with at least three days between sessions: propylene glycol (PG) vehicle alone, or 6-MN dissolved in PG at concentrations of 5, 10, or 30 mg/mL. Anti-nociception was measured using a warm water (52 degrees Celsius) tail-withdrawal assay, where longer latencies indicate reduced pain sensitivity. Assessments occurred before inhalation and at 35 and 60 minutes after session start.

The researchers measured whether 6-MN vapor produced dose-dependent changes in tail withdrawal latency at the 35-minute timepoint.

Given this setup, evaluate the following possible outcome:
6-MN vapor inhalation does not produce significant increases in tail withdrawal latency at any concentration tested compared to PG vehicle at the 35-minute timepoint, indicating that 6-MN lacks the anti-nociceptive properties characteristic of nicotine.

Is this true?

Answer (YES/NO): NO